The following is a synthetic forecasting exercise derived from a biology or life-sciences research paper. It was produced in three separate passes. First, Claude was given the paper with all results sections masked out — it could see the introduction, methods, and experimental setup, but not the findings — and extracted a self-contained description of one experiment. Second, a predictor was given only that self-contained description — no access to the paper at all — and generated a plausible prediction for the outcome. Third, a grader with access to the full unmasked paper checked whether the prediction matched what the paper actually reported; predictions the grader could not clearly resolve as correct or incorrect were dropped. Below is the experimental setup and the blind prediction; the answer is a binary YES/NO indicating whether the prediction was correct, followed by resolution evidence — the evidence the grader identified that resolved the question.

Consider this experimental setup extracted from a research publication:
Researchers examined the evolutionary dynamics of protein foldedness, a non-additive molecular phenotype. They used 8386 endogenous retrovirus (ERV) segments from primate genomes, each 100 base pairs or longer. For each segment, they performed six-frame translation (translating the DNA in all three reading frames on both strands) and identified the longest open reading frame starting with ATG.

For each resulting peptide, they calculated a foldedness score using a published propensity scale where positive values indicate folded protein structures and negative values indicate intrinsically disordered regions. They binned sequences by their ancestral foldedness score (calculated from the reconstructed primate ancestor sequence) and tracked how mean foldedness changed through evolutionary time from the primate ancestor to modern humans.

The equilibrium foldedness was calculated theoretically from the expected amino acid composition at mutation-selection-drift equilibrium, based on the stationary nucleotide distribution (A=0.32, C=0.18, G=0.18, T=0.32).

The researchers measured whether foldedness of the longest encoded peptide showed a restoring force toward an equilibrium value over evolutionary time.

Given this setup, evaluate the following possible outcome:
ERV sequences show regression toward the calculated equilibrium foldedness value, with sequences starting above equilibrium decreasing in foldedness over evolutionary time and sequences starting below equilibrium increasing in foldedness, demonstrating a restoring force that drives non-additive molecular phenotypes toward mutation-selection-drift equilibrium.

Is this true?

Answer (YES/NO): NO